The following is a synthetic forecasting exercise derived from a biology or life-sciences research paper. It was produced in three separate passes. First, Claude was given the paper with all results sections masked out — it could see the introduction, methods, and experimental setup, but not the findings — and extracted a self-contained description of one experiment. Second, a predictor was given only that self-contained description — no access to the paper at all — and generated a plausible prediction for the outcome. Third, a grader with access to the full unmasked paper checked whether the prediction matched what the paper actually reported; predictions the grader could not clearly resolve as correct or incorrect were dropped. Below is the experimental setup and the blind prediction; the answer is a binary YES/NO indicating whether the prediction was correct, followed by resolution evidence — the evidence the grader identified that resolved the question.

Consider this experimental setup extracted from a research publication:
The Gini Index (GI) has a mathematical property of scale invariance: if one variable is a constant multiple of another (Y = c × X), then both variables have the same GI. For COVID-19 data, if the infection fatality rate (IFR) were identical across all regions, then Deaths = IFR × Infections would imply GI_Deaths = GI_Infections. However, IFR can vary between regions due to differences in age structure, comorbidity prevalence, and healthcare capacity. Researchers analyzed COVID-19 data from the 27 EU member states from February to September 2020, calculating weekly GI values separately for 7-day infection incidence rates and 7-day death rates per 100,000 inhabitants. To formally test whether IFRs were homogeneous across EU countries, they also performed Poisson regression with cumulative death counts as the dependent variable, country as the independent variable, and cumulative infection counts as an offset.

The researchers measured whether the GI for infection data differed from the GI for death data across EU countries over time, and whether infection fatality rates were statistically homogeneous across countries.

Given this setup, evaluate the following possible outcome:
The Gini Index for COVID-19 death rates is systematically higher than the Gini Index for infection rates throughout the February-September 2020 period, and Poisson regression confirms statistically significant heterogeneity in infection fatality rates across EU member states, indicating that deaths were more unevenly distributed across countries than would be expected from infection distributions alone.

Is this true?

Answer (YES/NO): NO